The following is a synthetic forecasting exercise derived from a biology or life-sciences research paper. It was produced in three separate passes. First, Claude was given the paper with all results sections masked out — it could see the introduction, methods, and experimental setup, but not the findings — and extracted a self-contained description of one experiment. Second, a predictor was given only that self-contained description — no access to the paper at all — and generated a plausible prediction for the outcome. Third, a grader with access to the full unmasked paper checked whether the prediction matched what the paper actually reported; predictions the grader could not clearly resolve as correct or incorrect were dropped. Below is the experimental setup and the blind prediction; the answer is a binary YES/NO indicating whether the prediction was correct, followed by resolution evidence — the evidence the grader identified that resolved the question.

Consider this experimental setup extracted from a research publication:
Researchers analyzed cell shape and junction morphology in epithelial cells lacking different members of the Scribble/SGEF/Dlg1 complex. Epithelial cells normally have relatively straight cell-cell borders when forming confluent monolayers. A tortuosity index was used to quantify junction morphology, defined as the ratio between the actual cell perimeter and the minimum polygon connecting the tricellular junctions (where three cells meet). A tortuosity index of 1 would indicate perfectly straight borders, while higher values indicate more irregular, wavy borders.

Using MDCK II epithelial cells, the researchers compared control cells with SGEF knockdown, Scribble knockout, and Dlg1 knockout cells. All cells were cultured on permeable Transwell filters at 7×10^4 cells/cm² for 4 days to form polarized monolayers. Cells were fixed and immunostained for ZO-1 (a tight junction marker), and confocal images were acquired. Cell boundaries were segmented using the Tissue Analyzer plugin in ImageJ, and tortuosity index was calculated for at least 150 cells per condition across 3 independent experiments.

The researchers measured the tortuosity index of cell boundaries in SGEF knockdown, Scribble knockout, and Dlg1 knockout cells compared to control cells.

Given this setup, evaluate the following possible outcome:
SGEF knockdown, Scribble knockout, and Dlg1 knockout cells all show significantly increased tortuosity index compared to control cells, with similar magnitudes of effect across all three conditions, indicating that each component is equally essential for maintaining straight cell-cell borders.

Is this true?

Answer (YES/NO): NO